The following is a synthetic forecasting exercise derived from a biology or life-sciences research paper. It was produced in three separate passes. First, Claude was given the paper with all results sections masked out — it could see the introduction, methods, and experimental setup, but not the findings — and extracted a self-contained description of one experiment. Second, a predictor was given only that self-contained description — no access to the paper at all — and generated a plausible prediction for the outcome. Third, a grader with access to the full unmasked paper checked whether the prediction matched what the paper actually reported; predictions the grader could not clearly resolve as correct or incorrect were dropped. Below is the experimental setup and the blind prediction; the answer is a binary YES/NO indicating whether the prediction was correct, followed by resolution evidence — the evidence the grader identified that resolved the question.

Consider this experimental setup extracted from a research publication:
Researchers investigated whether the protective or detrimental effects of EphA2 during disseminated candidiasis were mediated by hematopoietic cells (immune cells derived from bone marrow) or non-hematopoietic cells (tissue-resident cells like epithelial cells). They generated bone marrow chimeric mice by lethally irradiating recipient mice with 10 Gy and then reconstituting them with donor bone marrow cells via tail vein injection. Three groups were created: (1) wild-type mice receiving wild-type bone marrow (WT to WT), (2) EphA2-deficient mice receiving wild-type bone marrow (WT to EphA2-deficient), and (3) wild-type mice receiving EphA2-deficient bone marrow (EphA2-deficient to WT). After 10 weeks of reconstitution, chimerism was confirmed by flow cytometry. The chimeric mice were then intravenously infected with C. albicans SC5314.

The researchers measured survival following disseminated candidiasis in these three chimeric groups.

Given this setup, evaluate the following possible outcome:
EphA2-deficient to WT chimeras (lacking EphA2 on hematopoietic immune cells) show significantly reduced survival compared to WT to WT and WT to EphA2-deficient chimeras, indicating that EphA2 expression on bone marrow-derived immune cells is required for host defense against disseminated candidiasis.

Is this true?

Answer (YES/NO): NO